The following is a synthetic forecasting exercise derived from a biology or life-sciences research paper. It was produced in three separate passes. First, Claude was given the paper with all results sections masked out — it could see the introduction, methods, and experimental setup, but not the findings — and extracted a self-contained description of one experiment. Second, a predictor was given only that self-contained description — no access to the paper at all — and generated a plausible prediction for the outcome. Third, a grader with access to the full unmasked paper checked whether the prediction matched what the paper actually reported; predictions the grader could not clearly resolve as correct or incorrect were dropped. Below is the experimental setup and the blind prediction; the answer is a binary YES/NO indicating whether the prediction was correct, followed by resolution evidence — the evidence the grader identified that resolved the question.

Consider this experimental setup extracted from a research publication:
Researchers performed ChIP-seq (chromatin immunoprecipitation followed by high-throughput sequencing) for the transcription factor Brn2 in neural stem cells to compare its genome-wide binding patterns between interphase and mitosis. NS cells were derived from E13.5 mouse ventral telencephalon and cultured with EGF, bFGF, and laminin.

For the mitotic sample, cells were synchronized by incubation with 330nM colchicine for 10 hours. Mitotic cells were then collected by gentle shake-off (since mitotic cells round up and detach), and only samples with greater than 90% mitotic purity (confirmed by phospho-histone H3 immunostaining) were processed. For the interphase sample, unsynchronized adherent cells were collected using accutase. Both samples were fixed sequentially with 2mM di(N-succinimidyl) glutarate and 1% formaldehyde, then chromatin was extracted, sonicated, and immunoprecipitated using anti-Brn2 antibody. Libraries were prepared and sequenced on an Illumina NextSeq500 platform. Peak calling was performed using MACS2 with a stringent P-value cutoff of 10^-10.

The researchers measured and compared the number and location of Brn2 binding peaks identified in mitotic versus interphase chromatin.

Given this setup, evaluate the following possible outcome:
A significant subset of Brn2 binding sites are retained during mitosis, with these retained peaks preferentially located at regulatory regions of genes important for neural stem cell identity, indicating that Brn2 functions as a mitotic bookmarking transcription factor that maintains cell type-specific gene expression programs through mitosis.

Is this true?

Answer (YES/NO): NO